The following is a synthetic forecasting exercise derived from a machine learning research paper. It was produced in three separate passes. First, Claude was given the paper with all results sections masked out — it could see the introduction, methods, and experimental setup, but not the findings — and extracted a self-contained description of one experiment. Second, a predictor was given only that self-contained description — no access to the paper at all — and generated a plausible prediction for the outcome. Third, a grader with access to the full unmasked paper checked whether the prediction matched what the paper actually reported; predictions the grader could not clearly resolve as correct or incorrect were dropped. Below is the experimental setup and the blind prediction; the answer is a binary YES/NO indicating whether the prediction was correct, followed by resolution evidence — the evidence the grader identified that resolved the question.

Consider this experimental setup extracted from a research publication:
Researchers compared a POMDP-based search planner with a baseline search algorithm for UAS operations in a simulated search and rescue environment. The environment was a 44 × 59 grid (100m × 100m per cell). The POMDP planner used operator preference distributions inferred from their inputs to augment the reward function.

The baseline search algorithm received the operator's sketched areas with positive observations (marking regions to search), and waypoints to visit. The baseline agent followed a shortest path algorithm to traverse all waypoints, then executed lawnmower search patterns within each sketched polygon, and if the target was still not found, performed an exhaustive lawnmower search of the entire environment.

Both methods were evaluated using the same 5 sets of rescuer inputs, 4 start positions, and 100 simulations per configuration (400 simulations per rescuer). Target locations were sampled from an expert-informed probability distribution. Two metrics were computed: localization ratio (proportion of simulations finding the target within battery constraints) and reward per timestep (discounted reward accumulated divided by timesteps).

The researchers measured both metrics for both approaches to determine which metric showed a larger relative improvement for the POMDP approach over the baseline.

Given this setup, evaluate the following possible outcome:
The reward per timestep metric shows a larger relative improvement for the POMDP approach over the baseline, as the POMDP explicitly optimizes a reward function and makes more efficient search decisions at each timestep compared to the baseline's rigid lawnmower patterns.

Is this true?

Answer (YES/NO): YES